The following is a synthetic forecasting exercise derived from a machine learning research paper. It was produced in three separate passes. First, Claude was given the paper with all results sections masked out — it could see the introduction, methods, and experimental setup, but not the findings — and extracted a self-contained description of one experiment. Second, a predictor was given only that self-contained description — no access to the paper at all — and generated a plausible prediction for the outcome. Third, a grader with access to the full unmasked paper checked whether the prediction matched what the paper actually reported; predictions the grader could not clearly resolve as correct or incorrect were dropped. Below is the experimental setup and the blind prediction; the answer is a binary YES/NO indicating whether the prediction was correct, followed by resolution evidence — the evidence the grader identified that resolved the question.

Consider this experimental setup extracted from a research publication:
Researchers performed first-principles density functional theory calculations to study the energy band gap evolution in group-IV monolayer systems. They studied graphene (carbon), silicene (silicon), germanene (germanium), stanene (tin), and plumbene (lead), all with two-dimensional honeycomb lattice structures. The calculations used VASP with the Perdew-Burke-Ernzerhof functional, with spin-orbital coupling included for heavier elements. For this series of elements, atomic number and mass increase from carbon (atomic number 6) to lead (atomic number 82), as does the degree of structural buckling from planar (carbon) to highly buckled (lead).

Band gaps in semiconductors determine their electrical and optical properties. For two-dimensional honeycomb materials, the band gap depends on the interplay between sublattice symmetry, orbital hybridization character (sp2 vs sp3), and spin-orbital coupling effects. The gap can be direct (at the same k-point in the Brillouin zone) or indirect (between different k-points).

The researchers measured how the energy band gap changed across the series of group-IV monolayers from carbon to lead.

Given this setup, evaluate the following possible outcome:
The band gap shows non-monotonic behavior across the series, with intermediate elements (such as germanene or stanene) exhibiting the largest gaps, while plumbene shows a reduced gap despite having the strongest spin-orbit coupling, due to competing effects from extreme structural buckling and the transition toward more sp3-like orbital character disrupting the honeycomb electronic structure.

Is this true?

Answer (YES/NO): NO